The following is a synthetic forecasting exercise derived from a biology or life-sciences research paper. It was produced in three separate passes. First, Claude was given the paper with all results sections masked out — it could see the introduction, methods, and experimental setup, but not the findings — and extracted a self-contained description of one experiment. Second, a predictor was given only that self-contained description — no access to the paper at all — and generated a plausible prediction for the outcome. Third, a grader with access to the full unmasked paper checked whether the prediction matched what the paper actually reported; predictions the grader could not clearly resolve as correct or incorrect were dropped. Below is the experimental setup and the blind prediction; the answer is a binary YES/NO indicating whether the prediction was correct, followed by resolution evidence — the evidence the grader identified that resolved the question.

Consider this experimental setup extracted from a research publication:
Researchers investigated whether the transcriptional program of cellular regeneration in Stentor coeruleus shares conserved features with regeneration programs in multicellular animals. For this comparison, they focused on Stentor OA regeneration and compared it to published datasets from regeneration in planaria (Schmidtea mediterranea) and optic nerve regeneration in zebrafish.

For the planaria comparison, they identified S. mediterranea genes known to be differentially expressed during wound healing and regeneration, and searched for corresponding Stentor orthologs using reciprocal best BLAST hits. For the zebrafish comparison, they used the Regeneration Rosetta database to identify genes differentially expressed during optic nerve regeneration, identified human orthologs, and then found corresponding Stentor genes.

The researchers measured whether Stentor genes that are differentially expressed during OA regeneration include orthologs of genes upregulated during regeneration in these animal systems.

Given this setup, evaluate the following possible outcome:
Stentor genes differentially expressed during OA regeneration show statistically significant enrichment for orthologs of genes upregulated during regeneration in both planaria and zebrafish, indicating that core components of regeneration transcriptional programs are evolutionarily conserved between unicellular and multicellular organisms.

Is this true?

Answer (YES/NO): NO